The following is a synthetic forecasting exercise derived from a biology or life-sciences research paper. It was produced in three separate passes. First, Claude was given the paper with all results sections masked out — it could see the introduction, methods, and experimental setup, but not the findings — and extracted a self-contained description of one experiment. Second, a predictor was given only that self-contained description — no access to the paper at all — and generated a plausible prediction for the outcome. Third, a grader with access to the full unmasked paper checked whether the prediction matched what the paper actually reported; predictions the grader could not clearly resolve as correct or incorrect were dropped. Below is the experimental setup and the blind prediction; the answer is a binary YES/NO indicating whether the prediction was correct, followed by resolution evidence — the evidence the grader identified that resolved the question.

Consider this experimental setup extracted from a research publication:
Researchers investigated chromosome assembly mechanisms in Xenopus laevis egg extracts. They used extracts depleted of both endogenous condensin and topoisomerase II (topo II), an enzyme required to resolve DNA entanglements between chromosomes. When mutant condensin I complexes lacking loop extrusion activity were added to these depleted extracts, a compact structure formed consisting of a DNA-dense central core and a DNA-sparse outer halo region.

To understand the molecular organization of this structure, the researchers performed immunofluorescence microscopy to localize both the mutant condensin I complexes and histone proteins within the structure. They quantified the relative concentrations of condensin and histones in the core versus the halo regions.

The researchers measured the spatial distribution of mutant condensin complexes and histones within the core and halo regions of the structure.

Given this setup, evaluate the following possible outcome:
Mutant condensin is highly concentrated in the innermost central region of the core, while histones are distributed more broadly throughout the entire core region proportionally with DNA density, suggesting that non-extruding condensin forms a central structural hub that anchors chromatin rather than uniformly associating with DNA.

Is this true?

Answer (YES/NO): NO